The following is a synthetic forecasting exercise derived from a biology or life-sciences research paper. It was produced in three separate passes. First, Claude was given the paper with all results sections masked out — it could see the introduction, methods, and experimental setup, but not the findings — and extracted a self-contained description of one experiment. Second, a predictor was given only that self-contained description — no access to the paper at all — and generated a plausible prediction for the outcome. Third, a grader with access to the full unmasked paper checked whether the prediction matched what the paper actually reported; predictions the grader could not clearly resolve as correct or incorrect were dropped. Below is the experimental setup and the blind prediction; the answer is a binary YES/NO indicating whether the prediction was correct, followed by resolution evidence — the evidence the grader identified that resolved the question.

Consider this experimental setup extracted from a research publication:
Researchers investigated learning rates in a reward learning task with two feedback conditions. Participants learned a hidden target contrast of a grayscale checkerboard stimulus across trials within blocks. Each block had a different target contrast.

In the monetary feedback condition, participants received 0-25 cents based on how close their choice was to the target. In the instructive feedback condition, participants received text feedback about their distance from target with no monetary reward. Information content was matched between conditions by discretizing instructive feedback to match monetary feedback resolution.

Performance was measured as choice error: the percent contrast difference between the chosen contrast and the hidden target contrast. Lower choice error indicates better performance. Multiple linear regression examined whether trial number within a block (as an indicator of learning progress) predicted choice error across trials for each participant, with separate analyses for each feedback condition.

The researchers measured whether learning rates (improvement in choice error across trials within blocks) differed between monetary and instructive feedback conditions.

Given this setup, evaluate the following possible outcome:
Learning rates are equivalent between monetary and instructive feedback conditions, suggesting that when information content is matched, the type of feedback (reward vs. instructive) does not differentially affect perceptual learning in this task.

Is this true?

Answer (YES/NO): NO